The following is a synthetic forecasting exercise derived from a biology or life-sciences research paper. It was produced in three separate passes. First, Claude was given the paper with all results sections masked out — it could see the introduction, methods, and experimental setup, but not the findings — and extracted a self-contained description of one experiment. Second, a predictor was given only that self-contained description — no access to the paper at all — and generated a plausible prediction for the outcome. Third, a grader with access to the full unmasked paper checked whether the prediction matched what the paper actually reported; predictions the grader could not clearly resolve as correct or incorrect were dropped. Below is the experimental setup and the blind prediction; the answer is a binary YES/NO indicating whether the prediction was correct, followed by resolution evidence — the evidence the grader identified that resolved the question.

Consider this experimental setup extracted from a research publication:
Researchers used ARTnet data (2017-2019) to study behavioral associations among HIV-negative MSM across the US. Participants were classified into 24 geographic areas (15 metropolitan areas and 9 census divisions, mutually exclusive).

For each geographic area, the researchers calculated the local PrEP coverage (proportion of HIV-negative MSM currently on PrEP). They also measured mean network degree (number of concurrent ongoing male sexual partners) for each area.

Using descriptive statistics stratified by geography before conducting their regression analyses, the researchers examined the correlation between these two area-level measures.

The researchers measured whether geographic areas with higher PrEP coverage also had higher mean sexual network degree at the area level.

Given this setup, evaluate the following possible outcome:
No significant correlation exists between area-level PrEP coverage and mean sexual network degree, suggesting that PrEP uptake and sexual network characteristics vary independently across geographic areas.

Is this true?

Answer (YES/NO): NO